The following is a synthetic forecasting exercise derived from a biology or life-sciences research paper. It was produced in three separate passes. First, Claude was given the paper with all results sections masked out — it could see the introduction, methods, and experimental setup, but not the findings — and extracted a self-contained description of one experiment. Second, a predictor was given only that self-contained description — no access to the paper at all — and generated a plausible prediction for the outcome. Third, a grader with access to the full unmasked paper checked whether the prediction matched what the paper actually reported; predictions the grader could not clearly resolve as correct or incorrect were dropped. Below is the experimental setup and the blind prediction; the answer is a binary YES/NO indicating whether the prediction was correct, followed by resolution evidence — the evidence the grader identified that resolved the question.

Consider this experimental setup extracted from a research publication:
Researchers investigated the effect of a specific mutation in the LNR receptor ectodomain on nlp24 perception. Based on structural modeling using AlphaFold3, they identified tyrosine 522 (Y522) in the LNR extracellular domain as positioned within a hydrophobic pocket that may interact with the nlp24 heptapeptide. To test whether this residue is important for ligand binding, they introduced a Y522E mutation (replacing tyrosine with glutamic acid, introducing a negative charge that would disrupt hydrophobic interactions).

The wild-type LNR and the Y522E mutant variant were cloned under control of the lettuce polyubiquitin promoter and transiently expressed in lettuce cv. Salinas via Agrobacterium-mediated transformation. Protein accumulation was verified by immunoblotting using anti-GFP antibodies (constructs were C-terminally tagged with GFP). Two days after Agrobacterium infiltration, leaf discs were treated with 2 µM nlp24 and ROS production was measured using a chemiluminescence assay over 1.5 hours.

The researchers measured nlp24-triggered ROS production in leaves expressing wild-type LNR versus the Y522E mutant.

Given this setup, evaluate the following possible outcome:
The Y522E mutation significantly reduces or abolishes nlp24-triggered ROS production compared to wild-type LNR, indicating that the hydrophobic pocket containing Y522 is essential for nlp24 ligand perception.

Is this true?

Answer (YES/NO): YES